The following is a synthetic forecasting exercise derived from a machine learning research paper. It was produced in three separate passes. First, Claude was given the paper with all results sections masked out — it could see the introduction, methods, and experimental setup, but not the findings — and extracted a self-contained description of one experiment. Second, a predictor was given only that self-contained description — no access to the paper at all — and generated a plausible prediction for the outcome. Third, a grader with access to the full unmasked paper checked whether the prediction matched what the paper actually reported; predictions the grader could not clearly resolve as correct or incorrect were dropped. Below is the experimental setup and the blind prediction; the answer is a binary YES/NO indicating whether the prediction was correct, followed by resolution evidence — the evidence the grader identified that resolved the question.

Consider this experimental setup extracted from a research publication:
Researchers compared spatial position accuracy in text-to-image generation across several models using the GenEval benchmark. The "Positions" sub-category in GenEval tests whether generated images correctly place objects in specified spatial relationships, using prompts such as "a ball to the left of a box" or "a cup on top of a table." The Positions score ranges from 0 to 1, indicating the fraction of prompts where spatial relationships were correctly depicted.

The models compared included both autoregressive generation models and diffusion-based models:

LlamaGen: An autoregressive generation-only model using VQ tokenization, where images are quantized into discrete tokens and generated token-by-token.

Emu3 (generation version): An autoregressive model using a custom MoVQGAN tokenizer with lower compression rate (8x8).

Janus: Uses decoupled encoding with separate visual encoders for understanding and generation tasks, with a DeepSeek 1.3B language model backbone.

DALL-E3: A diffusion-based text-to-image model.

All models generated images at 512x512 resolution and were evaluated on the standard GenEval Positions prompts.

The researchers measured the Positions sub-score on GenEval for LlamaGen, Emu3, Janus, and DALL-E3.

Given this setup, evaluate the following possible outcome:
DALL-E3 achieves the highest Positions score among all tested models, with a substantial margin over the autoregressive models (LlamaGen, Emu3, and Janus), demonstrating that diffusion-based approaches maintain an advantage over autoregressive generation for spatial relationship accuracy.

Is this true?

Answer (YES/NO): NO